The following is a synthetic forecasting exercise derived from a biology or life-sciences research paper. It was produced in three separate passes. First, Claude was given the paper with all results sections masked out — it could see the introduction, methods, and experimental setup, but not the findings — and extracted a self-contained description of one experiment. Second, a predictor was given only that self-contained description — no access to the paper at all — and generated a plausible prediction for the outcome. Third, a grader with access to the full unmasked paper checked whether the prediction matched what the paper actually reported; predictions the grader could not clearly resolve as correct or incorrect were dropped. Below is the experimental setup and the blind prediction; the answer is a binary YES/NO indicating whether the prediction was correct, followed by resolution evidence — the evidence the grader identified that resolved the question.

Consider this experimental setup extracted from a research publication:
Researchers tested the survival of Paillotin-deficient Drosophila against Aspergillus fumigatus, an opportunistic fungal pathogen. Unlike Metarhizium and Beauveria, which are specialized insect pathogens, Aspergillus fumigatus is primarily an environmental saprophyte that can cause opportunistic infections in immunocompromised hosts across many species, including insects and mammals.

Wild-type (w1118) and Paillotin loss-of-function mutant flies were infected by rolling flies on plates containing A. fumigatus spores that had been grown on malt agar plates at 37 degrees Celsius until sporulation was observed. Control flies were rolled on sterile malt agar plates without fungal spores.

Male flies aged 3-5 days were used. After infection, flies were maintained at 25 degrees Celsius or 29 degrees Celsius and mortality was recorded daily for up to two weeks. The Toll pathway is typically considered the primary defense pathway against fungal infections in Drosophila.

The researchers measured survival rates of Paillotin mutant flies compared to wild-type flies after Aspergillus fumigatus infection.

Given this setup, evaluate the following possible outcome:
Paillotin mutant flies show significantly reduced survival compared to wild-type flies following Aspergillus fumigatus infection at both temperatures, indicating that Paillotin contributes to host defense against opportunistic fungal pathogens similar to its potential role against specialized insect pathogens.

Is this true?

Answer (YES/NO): NO